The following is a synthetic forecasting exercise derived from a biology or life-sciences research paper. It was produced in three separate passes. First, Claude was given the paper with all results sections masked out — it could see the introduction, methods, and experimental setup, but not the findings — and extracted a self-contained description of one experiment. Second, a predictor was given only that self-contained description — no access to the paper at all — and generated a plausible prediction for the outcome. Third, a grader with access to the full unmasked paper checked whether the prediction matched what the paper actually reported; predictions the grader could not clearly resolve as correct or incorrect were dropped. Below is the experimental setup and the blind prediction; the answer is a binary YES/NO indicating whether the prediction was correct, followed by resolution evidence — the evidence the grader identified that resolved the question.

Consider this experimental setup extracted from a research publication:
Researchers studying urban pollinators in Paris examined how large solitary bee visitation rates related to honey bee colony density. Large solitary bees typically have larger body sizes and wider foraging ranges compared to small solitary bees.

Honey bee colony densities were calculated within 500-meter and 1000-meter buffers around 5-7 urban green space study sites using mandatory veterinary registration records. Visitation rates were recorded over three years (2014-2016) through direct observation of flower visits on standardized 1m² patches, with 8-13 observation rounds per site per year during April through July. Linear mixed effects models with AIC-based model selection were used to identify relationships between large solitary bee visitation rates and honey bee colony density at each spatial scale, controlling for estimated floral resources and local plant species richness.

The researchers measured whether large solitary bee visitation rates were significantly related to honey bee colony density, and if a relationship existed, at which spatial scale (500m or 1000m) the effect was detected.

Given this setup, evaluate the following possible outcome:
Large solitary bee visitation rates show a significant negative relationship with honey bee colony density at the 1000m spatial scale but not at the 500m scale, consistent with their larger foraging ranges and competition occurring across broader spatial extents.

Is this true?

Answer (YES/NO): NO